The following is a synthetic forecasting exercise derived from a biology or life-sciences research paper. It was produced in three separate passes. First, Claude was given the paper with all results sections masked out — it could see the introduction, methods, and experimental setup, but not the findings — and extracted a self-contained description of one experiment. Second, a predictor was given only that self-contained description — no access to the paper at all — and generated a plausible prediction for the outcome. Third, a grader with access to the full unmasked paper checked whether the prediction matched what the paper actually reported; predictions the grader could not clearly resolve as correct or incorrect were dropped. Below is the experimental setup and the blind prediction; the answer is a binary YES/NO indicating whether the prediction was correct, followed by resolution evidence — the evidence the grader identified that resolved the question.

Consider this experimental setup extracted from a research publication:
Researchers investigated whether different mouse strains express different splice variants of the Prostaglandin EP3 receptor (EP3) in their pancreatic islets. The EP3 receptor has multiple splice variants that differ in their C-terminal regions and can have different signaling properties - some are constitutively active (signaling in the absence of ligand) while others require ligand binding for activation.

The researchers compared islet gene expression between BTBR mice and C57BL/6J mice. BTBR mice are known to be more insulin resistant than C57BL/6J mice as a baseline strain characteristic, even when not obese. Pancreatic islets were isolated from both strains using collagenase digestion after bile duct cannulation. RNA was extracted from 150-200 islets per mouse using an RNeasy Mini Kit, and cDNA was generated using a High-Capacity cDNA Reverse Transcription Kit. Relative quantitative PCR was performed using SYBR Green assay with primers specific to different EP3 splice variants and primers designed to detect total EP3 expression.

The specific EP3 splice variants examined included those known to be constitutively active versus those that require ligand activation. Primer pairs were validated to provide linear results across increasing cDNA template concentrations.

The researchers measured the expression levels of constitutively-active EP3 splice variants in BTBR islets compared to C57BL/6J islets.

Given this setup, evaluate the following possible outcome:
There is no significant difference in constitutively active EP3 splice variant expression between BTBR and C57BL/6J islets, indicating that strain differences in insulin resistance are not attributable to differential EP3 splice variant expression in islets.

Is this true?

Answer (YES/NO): NO